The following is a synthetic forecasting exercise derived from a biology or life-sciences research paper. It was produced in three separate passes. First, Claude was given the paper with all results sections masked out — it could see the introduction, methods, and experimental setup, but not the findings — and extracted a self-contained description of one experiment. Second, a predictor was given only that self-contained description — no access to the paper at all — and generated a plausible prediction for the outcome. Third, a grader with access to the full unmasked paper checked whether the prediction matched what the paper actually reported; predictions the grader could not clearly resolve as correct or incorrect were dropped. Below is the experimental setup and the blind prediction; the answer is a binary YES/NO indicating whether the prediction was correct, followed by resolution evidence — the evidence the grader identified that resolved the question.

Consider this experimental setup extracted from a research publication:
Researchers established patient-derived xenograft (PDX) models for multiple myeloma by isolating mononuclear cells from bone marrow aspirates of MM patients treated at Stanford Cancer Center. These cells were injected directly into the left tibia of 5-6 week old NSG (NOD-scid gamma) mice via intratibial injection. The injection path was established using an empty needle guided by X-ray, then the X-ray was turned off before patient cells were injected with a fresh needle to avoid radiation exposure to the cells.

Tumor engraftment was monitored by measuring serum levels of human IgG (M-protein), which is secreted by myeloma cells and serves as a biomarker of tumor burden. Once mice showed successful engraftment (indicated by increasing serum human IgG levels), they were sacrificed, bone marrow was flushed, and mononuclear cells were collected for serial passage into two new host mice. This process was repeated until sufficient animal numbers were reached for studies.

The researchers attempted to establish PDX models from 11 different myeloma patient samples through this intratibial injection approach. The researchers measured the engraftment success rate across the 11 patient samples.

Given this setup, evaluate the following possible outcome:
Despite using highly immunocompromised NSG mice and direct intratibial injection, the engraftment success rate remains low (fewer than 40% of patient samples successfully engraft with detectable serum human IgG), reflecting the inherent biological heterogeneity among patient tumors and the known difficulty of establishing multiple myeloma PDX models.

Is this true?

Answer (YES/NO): YES